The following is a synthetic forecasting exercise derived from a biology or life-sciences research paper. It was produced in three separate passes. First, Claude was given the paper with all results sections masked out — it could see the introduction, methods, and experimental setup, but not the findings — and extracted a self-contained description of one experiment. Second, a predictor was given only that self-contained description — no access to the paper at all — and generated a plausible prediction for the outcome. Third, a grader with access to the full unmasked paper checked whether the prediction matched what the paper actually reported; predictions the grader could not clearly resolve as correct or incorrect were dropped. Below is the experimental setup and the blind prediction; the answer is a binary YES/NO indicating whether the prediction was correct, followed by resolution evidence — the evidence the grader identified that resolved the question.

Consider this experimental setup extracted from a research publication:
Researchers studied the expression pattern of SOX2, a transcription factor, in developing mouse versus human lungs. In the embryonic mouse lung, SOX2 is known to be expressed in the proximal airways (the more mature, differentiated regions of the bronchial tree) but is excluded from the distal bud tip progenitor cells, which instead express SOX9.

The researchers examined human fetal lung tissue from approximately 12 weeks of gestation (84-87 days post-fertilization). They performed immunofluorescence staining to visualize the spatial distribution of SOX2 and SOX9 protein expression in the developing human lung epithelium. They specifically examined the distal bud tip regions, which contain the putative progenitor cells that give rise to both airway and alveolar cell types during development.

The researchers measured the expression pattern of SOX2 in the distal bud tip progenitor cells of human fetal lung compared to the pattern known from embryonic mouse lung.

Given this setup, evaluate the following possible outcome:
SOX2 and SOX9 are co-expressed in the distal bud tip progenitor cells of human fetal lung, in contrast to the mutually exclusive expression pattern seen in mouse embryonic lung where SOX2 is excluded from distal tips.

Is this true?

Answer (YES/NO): YES